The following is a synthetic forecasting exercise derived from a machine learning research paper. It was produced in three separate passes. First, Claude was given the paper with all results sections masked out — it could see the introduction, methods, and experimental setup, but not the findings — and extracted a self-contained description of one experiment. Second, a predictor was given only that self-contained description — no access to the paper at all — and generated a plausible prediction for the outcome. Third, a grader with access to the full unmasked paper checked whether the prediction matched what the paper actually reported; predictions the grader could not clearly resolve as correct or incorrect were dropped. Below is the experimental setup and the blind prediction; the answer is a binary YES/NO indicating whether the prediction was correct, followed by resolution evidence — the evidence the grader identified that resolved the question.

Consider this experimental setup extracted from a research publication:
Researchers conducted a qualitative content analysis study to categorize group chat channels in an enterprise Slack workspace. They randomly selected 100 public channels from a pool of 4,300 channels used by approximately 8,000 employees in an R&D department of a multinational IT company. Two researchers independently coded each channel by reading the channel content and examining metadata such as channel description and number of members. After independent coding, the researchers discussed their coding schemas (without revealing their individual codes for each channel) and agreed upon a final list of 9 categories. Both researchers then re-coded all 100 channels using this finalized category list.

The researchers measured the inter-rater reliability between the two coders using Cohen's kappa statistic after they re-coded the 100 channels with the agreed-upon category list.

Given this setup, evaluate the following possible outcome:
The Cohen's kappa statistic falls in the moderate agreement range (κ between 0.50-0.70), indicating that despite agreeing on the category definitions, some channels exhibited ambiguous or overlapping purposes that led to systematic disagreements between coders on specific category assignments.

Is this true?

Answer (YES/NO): NO